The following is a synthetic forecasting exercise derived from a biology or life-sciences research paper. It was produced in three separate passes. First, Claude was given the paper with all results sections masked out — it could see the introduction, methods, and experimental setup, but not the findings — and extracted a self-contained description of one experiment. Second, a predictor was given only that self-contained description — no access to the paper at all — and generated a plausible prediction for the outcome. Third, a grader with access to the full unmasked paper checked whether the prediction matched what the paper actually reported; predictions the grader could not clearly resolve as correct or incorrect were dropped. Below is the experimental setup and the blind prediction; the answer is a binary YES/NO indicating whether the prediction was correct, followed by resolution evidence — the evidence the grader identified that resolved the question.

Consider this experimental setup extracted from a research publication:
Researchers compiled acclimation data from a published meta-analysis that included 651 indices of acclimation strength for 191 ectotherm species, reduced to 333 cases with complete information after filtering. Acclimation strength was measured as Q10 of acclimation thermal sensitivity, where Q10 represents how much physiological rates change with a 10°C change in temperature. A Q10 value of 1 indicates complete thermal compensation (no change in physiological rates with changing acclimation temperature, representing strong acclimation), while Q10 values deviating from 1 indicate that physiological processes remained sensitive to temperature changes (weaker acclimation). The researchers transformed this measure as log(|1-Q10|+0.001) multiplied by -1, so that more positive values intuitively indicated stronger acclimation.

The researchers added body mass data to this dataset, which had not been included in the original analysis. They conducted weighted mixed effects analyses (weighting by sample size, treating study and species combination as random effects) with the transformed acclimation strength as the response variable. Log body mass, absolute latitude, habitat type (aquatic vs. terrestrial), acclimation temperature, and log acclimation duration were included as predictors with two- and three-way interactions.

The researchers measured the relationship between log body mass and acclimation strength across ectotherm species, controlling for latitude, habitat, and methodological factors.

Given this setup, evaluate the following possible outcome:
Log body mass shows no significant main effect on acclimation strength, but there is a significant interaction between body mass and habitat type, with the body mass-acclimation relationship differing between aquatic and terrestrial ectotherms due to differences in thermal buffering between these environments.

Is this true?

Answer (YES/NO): NO